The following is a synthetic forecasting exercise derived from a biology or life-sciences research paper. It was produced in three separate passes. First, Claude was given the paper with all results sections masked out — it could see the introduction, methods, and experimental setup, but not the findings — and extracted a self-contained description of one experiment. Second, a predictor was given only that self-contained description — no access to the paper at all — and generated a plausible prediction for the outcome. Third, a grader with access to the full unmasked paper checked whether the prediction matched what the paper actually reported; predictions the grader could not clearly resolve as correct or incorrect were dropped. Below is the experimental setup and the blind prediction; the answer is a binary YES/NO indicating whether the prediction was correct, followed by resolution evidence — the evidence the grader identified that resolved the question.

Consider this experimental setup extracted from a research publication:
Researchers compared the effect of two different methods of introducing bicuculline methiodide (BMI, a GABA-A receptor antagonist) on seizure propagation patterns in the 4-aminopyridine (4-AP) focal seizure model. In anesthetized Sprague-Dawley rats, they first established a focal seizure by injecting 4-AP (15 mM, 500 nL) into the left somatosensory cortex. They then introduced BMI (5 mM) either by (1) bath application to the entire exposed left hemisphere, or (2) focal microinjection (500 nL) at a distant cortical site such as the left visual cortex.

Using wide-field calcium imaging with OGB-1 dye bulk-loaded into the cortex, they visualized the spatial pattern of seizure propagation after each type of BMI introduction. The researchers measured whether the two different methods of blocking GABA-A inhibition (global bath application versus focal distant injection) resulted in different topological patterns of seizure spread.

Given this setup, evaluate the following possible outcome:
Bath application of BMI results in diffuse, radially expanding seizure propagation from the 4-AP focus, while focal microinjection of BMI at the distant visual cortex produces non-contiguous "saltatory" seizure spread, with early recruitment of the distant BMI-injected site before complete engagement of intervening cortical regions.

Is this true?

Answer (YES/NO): YES